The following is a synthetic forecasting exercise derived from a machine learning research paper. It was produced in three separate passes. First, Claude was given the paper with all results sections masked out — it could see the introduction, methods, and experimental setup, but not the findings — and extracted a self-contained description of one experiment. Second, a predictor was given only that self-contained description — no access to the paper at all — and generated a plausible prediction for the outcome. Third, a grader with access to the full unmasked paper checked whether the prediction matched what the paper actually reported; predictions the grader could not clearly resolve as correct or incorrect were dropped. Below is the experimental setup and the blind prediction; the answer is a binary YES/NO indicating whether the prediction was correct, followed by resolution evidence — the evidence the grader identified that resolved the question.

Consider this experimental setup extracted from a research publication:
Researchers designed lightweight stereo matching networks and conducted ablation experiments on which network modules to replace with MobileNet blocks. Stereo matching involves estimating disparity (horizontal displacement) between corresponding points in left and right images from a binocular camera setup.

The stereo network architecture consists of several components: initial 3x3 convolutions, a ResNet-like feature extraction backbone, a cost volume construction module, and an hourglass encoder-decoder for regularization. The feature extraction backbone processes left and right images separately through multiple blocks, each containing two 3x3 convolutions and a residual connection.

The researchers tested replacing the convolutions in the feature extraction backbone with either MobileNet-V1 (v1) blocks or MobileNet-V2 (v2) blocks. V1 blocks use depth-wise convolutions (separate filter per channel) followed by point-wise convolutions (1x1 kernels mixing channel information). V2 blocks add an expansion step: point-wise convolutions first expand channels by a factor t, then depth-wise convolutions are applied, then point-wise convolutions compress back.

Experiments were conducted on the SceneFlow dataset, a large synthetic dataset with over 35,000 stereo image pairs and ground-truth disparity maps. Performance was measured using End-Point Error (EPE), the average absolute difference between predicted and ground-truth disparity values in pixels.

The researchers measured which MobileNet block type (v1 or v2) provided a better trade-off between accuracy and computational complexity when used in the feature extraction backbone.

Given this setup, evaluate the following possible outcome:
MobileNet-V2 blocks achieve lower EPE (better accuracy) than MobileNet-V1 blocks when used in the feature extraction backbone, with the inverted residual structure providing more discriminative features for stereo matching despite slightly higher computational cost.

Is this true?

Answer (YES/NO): NO